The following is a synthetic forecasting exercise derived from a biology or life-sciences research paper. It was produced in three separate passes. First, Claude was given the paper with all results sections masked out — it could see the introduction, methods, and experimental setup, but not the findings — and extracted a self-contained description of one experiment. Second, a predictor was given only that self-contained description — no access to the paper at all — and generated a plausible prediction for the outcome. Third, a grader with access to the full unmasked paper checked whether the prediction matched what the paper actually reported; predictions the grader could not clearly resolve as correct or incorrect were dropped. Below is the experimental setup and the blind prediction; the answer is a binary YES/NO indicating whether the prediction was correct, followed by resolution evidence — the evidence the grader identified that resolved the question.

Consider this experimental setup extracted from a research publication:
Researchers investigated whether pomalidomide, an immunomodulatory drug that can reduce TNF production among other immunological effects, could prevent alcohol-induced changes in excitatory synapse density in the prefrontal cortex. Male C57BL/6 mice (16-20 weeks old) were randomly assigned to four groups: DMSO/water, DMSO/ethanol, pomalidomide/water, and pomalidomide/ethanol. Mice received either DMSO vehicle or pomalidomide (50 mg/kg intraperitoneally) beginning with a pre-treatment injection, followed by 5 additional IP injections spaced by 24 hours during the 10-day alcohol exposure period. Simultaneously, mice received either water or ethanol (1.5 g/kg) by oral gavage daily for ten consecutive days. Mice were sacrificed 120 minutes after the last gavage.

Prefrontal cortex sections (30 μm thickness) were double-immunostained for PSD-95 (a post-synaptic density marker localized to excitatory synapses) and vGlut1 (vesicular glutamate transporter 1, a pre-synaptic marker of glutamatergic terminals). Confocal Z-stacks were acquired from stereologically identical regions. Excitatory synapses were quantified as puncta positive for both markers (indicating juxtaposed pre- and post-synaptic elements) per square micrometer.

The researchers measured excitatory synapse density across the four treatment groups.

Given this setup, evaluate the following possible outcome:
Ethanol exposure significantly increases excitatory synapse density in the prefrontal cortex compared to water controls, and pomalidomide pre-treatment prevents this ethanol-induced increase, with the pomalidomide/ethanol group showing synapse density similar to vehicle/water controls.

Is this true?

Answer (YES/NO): NO